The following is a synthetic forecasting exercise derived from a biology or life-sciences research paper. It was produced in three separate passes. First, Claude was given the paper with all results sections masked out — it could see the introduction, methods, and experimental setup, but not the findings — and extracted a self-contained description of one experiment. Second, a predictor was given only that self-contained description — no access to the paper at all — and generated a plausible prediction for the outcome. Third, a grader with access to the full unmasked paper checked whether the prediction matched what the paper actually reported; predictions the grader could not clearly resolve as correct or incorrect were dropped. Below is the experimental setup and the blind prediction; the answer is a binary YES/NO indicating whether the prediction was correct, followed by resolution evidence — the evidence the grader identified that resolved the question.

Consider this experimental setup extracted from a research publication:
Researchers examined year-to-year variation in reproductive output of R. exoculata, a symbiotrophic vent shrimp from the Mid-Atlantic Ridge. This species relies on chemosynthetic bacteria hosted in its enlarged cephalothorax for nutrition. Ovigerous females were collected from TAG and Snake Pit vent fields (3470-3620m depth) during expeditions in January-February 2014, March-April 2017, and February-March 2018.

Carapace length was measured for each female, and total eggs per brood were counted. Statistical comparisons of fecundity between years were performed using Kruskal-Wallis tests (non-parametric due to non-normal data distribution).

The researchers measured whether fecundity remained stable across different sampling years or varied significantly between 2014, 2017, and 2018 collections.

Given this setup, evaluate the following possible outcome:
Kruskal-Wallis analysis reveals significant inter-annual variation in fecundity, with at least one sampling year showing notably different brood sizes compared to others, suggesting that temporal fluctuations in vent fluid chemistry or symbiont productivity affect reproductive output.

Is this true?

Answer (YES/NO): NO